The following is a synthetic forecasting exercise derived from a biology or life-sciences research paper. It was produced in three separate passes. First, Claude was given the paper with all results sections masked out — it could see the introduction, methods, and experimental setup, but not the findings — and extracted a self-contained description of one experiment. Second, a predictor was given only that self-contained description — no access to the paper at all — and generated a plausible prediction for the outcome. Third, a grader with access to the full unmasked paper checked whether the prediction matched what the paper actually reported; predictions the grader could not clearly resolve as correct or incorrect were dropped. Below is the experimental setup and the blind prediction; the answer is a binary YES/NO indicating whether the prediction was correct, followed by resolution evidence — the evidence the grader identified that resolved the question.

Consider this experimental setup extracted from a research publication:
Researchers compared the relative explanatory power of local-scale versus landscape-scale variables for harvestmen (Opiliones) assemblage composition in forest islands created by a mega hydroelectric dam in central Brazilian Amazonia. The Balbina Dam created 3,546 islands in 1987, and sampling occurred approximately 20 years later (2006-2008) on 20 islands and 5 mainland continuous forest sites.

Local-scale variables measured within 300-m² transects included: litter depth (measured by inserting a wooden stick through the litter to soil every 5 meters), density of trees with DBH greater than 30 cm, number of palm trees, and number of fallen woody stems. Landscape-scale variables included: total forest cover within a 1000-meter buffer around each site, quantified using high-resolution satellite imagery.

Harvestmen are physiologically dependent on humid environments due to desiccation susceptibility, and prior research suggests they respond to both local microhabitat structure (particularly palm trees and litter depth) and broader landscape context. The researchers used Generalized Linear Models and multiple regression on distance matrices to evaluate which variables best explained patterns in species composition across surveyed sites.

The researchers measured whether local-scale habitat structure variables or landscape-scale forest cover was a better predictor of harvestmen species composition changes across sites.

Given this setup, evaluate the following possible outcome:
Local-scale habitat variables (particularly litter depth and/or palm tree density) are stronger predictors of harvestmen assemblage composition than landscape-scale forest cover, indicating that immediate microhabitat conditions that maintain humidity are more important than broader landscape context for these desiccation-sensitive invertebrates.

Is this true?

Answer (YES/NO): NO